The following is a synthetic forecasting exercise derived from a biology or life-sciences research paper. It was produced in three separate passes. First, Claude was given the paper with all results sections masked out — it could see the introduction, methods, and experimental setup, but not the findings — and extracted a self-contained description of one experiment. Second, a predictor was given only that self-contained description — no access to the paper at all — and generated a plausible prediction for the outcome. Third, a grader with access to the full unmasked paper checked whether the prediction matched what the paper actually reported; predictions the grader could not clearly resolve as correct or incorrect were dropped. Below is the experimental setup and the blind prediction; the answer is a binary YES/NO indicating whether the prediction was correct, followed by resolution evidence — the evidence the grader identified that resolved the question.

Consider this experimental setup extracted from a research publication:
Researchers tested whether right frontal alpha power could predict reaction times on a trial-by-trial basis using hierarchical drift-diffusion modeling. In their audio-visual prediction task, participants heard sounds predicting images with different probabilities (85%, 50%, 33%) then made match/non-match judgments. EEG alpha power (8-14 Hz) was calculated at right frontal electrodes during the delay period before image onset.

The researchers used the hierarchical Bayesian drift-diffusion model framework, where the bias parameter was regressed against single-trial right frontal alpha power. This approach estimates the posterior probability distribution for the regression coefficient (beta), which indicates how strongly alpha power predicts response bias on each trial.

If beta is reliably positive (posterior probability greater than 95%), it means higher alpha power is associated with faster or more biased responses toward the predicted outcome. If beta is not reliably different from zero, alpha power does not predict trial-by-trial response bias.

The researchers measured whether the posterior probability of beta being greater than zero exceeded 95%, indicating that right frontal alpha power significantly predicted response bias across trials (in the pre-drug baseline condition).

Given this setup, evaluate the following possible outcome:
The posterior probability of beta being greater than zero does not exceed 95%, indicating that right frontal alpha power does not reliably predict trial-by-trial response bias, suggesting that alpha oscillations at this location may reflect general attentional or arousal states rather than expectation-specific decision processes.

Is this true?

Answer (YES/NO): NO